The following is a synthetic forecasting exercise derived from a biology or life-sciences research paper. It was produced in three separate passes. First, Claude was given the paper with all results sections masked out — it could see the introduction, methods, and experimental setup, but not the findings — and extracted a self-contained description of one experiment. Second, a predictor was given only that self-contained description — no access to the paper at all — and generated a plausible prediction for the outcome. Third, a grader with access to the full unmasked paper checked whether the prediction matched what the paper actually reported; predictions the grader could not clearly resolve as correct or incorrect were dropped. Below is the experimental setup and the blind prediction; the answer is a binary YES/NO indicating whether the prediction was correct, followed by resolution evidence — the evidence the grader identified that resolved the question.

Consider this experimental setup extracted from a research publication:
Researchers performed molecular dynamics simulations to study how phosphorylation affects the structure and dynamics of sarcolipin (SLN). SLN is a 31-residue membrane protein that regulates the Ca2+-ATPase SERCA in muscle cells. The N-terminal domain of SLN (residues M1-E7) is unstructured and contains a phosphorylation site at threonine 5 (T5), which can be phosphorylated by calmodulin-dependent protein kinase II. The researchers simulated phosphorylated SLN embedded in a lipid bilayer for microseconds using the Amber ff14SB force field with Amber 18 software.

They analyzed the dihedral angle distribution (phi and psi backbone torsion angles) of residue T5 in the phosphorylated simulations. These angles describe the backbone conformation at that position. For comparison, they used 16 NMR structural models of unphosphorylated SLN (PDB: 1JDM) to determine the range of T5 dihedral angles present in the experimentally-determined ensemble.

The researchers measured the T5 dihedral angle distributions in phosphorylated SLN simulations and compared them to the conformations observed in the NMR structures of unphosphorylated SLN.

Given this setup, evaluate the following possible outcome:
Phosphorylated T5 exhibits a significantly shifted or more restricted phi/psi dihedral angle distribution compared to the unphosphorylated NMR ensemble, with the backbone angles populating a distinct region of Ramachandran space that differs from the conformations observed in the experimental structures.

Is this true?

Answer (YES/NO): YES